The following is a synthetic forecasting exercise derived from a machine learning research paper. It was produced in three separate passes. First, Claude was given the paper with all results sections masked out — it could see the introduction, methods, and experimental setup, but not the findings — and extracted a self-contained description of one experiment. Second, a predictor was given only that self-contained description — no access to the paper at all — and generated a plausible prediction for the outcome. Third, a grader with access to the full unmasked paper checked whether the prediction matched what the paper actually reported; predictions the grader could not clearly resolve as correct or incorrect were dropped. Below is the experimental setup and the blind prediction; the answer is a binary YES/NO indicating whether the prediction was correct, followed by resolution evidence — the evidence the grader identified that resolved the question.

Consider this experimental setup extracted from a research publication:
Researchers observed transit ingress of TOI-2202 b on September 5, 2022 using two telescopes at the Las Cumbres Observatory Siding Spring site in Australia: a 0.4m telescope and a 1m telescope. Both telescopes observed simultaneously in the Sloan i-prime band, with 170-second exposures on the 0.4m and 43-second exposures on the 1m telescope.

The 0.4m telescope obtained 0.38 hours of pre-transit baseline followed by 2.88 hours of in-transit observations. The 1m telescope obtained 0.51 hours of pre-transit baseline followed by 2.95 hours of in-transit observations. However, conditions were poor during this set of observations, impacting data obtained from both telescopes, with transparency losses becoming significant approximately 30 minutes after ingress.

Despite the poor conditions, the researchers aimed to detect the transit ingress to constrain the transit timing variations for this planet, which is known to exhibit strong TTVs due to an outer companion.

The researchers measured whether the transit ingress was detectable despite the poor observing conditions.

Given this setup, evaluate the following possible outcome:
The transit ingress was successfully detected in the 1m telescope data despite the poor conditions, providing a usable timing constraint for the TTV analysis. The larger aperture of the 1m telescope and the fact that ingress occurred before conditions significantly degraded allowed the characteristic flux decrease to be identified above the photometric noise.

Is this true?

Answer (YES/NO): NO